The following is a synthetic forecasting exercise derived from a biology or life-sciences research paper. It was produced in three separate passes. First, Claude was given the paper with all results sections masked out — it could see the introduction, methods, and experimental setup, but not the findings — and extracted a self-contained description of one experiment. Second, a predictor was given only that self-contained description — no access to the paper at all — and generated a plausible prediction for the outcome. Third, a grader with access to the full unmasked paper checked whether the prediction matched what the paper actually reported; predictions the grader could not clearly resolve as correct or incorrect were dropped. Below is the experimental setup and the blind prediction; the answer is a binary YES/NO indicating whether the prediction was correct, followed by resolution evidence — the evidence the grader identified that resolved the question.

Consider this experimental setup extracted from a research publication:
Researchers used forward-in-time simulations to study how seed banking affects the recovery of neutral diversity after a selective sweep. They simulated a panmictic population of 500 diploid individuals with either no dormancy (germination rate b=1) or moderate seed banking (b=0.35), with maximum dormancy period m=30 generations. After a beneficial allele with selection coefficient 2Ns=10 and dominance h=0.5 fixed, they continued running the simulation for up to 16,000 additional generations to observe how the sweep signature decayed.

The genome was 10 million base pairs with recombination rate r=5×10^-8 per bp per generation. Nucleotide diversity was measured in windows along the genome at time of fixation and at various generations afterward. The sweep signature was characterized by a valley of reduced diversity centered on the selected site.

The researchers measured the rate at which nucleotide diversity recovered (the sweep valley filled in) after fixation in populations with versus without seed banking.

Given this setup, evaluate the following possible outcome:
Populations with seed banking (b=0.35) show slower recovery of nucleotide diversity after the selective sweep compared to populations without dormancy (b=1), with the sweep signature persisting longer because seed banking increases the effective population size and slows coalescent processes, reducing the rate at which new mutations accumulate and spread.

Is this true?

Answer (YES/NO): NO